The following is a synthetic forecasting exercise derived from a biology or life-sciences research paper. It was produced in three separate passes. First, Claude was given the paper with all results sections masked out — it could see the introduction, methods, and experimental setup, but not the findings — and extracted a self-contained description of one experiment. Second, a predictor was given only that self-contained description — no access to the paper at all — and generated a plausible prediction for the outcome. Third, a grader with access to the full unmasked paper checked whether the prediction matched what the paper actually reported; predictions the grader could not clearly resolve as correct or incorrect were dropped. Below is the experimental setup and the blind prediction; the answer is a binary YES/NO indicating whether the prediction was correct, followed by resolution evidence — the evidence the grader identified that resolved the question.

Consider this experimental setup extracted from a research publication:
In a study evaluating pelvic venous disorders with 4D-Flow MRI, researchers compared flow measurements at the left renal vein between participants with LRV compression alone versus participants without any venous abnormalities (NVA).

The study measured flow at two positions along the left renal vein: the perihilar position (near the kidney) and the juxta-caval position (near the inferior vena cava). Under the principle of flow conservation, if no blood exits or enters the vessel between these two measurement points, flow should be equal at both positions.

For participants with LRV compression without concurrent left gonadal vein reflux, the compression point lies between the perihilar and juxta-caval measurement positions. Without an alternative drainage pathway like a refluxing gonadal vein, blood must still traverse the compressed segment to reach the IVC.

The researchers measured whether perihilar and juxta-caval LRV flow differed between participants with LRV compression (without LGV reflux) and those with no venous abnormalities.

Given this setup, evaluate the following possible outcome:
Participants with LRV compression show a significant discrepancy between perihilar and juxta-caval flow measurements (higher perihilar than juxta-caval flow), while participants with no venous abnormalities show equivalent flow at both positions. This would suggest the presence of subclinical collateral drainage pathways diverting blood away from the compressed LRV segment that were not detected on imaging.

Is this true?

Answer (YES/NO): NO